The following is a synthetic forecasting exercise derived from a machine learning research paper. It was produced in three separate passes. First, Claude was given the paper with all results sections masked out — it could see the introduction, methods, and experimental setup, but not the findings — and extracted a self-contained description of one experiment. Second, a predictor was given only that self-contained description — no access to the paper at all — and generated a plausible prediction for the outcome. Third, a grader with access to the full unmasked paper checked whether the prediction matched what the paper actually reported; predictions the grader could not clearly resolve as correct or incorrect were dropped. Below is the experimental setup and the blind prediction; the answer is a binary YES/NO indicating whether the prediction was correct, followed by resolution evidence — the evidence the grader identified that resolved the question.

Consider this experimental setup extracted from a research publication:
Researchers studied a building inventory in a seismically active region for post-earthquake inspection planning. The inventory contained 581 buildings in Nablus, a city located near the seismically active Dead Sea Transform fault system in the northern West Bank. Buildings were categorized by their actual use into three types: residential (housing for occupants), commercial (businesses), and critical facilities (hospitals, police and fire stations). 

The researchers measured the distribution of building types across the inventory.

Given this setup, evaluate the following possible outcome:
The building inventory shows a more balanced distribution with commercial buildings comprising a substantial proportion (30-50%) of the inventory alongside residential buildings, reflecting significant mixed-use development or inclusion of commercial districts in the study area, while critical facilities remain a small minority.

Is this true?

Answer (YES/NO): NO